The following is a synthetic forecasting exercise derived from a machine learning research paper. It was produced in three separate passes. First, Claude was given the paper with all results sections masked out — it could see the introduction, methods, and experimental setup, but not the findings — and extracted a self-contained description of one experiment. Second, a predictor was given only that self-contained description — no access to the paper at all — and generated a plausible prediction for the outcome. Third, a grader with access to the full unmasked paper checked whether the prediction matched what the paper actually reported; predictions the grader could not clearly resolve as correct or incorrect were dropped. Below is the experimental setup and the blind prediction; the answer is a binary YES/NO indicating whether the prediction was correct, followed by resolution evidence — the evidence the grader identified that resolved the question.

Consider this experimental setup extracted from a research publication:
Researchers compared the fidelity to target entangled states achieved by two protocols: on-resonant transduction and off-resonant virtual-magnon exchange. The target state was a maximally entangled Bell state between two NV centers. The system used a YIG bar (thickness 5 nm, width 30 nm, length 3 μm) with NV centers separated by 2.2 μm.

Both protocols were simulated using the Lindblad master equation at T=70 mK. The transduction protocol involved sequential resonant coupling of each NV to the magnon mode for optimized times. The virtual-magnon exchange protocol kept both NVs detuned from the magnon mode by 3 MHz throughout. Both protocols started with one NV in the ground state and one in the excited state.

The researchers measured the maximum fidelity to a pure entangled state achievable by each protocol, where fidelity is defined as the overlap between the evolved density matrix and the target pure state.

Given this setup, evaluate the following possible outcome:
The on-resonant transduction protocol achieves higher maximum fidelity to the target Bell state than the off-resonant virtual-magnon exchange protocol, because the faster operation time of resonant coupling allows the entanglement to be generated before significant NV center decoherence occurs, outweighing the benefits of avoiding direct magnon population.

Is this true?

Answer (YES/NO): NO